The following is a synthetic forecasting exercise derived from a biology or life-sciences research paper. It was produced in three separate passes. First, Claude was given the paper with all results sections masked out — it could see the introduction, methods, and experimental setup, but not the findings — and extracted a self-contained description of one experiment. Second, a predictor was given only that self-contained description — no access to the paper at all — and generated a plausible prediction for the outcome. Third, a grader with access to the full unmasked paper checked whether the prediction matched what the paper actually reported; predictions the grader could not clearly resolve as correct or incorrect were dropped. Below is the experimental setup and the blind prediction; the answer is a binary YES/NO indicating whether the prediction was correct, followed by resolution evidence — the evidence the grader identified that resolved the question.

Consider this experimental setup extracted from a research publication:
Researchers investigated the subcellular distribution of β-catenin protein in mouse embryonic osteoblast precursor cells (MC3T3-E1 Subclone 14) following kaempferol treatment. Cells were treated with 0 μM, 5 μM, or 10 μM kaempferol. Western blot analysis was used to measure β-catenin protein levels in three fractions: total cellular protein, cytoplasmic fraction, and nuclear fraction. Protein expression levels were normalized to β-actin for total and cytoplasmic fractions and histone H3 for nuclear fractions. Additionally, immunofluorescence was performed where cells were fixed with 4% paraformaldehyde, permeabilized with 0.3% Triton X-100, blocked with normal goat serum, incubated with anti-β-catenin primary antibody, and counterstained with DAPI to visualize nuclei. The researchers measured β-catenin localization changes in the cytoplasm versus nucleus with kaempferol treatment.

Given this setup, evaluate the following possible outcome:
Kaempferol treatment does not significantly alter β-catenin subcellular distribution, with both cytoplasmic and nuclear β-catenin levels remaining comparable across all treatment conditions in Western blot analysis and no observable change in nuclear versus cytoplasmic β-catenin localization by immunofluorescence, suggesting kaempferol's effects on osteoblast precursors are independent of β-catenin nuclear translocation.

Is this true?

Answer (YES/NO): NO